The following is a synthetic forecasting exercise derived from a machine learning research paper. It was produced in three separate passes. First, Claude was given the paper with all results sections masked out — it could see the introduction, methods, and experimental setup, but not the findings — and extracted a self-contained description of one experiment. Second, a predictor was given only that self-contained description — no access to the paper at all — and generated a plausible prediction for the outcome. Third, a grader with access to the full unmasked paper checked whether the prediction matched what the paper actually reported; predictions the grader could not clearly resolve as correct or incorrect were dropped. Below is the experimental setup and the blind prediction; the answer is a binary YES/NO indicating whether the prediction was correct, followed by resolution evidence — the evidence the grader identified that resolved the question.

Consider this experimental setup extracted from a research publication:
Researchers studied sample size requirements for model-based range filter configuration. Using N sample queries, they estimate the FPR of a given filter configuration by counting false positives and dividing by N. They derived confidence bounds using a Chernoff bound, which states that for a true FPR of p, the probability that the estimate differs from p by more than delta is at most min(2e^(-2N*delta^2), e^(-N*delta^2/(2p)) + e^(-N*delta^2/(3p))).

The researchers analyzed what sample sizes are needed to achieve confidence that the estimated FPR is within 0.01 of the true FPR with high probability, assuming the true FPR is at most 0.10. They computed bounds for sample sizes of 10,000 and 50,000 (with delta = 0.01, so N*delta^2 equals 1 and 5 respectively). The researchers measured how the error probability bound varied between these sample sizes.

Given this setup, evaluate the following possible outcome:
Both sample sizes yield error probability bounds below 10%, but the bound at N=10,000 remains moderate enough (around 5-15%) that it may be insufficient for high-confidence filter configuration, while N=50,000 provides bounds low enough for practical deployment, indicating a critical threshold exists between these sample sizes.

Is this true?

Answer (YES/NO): NO